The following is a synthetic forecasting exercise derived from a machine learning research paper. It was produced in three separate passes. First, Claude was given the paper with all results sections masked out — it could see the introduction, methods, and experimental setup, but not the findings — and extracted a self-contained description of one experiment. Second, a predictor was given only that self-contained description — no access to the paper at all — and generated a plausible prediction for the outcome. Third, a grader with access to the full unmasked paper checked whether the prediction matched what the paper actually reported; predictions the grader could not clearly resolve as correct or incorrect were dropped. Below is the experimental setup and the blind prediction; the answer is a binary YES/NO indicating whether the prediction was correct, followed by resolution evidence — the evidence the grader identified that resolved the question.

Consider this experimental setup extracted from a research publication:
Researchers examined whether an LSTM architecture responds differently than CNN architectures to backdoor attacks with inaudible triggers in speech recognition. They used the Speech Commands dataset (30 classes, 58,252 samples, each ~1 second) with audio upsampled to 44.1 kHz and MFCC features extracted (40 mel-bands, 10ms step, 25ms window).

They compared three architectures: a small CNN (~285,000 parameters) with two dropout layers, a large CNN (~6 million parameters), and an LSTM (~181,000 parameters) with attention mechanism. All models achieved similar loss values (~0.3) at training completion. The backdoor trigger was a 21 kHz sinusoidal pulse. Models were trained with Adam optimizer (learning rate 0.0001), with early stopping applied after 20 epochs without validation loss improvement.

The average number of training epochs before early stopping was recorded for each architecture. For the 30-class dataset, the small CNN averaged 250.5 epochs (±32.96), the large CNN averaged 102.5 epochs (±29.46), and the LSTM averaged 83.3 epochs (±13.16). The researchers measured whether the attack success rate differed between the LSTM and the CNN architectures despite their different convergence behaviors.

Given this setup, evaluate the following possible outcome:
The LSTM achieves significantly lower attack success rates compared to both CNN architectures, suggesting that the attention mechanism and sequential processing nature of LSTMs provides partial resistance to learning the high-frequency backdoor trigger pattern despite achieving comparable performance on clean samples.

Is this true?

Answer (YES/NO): YES